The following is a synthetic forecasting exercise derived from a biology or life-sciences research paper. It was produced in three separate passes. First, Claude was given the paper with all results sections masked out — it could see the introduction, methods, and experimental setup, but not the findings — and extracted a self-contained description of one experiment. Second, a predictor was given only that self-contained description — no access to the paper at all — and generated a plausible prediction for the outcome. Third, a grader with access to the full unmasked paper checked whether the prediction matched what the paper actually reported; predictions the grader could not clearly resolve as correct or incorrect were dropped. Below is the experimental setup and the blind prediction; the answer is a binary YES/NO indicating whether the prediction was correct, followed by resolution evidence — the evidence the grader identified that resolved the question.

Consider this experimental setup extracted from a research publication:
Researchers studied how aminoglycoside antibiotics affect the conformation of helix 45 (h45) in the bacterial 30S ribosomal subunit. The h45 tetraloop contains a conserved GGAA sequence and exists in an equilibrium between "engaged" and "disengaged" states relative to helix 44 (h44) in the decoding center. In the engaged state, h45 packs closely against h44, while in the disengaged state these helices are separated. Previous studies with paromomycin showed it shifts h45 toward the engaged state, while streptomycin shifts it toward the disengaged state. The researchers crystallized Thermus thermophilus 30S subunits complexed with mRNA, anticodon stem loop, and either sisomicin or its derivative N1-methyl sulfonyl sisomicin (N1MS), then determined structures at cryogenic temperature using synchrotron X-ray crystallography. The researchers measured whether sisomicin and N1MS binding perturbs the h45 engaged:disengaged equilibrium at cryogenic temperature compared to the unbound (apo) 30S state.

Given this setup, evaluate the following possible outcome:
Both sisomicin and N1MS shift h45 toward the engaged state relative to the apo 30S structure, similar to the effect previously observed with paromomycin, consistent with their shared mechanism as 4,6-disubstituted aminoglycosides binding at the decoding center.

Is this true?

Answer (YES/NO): NO